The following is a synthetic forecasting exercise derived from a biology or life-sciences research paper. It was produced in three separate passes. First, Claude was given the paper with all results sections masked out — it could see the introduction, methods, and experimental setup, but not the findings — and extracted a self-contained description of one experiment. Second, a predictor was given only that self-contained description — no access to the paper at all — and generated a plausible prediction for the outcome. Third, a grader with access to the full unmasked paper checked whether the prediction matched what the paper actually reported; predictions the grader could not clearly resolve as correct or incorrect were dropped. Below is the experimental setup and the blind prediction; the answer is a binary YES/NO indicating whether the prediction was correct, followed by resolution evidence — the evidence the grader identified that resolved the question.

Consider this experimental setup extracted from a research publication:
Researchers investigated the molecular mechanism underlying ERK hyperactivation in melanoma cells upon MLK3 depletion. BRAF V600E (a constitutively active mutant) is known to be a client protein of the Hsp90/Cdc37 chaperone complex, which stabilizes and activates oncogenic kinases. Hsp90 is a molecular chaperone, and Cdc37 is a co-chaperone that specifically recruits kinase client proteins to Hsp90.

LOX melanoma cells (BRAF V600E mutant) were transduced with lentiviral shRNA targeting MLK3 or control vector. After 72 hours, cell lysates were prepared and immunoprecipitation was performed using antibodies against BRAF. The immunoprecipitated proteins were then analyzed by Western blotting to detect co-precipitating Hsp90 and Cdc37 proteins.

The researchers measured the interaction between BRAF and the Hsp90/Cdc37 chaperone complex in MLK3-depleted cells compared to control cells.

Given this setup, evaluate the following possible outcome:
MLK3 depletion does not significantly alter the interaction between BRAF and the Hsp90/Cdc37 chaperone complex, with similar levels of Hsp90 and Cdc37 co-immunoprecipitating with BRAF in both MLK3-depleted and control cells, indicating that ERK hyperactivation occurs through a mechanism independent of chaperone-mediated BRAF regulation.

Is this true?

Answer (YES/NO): NO